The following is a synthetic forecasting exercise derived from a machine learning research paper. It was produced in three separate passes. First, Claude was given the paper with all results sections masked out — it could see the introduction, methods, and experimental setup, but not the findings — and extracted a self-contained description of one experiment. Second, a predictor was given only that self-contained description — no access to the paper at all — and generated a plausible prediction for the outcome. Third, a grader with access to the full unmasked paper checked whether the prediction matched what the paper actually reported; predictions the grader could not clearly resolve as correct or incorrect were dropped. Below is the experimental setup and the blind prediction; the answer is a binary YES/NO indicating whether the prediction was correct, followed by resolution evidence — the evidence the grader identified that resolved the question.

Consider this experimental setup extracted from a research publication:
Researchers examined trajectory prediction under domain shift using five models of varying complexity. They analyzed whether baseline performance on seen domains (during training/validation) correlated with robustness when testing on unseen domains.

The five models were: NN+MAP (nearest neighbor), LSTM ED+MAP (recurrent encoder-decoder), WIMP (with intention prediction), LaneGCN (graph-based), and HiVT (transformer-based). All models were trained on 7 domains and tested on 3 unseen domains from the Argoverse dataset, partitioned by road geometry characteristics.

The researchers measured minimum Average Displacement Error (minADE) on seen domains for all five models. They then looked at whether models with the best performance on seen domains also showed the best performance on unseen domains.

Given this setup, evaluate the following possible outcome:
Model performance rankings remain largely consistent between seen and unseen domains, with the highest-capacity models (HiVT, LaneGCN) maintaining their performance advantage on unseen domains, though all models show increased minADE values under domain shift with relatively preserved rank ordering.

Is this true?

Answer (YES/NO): NO